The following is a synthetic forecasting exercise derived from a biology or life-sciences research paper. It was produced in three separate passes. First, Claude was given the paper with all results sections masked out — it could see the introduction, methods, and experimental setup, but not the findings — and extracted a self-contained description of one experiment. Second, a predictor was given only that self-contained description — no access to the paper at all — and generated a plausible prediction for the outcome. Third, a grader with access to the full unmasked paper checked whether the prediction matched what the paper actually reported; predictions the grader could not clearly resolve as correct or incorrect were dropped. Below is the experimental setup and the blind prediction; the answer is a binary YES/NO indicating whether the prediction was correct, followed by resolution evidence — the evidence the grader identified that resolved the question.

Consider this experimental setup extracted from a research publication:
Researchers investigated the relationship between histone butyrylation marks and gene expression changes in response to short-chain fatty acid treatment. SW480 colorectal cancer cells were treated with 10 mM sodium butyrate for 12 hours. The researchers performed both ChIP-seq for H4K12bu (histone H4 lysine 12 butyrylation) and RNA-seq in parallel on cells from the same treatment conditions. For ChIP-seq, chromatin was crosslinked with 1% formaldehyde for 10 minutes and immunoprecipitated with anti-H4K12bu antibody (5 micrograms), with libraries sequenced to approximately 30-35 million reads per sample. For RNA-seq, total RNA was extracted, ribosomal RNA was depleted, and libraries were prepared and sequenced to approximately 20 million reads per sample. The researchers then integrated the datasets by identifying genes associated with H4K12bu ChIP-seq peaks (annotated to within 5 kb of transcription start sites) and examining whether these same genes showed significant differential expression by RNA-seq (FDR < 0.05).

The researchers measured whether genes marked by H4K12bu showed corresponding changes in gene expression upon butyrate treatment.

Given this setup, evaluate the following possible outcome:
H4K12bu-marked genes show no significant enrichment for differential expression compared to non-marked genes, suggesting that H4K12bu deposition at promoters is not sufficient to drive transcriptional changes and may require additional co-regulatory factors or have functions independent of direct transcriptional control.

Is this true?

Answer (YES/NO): NO